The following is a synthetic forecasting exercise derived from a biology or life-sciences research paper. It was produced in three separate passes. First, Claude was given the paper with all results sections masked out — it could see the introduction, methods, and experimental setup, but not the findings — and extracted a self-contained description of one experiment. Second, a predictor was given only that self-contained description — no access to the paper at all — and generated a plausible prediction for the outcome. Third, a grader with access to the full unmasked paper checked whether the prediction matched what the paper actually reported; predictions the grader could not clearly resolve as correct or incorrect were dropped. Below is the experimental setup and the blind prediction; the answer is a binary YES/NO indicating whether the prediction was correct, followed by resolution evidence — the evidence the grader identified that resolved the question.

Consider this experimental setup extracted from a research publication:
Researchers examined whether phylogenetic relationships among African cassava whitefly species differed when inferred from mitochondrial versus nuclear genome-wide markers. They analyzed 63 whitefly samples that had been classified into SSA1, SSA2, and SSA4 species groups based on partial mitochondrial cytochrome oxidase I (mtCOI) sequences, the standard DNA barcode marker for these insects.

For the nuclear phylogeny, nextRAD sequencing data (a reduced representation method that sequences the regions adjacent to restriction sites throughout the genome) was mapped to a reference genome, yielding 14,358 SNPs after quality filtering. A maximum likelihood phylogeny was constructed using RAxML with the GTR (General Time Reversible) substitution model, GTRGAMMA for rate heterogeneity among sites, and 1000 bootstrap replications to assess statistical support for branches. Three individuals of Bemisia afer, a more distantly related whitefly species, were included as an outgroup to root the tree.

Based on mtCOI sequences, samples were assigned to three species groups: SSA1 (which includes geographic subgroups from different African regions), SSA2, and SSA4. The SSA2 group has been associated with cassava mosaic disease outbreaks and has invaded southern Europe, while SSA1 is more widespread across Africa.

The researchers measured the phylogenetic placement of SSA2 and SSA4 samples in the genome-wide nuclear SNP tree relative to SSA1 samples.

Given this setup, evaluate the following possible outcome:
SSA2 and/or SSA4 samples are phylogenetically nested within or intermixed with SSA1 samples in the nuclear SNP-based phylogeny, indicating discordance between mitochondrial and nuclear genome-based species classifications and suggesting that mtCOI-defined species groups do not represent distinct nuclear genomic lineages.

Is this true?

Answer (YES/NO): NO